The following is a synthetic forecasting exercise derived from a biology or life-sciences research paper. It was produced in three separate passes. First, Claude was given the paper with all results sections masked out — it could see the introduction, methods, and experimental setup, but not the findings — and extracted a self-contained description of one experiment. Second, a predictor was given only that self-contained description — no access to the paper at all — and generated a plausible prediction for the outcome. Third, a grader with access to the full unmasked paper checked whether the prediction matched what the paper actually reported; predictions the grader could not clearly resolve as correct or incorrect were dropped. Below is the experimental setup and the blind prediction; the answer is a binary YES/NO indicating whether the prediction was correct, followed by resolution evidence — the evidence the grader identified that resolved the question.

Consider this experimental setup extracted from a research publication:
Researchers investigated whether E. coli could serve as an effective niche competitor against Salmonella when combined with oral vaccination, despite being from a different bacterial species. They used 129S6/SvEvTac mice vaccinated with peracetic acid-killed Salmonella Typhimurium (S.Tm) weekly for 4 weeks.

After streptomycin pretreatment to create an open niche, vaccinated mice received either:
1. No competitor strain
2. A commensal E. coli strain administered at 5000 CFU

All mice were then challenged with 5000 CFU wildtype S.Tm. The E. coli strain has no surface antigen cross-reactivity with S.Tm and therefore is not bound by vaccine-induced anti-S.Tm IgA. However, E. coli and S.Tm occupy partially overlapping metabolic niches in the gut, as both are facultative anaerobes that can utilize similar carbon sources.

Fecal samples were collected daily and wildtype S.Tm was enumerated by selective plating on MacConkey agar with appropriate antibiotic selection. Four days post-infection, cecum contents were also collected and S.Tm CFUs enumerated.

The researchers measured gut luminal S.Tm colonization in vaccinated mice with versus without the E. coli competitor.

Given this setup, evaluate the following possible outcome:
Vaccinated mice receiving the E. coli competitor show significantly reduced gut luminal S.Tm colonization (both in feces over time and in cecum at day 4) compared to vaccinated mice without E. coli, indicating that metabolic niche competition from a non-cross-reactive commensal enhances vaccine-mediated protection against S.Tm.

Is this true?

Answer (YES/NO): NO